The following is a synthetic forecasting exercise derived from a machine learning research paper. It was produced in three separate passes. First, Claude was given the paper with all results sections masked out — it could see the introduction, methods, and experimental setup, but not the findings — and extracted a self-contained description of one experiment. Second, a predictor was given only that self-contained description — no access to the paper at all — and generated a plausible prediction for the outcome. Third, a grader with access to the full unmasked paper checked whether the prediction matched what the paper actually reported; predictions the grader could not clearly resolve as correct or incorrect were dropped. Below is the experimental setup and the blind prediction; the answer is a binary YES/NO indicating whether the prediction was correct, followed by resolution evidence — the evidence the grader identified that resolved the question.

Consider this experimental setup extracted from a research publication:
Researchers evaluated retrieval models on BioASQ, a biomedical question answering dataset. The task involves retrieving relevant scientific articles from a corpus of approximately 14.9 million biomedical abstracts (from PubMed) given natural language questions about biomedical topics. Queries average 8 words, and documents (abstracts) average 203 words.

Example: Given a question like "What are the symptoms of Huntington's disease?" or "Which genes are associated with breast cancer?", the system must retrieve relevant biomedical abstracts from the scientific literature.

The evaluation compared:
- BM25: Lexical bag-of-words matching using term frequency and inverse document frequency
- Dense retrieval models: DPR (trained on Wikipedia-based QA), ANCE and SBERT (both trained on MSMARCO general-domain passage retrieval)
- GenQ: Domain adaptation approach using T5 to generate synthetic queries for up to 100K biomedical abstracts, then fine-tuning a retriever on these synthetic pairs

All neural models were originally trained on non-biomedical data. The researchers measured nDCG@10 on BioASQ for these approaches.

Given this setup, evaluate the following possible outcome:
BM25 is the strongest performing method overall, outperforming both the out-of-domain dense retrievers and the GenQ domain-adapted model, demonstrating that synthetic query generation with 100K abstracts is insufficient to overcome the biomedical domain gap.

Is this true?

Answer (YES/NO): YES